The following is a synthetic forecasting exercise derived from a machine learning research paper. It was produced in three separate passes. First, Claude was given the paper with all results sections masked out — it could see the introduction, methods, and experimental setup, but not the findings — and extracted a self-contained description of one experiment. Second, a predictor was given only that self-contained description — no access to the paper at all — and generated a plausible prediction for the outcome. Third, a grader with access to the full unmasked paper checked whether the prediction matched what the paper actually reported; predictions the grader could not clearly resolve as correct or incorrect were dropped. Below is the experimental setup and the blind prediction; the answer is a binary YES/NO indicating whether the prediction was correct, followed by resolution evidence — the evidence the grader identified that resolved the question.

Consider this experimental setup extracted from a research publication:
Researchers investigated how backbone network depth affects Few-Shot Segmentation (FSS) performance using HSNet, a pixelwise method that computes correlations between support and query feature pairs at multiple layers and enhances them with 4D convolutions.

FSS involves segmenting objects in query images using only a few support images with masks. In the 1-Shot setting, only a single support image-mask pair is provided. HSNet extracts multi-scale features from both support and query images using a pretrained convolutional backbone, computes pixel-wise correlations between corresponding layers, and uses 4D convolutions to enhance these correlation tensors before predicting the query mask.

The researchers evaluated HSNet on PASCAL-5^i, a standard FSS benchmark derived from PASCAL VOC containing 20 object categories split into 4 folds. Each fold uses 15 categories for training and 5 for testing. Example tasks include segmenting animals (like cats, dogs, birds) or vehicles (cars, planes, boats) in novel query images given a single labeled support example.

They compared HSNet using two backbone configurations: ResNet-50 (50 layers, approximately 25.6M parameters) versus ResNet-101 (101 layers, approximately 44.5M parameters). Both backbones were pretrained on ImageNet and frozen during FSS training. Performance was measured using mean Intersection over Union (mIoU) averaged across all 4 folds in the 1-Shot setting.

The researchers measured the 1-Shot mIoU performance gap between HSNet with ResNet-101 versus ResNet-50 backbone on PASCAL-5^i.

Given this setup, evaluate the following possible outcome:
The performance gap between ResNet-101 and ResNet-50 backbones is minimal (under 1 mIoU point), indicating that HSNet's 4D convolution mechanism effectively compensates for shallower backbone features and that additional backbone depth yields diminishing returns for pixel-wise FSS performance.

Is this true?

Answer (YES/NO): NO